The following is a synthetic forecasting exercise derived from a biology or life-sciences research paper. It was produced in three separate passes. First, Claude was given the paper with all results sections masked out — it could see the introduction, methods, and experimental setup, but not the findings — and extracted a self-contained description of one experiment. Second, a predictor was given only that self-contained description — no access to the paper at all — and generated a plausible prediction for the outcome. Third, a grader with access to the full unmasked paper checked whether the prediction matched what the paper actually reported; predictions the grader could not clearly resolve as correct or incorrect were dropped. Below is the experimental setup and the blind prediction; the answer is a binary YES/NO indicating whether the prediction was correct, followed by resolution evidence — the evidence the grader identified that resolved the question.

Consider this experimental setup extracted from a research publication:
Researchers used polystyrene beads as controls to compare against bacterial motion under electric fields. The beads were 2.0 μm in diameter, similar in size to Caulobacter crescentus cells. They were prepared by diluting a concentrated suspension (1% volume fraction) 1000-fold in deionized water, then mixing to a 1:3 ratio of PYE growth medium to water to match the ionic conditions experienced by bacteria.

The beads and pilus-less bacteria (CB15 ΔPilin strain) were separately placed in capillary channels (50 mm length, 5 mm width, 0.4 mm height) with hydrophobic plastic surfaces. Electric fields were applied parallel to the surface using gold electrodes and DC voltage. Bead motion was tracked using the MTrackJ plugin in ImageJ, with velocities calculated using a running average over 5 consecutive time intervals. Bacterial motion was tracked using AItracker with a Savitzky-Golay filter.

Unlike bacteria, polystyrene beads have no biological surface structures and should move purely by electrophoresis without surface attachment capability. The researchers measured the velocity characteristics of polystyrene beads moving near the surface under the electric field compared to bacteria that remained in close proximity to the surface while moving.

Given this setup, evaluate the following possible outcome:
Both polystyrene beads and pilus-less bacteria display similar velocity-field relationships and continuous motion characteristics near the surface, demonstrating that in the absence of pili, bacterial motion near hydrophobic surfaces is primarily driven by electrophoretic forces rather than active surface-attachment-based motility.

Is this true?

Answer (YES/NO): NO